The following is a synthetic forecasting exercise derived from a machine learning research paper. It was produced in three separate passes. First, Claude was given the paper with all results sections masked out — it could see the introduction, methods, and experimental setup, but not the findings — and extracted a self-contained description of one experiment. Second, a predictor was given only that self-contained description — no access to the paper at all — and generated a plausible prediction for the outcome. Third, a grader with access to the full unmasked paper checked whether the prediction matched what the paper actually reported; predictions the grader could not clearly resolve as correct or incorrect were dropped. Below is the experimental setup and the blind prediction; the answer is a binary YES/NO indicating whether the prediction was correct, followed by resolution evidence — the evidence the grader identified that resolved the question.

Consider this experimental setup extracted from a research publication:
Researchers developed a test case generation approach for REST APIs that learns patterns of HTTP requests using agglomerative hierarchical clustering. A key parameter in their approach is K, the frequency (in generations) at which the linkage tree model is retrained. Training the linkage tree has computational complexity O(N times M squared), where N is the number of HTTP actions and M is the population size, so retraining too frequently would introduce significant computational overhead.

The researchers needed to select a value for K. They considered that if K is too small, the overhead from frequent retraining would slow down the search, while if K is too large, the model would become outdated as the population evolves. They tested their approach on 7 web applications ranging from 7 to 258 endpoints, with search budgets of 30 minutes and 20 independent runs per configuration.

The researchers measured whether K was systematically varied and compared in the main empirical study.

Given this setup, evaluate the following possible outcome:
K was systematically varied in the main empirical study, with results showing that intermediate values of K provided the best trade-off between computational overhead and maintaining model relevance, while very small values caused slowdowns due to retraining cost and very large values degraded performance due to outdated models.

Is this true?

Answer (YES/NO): NO